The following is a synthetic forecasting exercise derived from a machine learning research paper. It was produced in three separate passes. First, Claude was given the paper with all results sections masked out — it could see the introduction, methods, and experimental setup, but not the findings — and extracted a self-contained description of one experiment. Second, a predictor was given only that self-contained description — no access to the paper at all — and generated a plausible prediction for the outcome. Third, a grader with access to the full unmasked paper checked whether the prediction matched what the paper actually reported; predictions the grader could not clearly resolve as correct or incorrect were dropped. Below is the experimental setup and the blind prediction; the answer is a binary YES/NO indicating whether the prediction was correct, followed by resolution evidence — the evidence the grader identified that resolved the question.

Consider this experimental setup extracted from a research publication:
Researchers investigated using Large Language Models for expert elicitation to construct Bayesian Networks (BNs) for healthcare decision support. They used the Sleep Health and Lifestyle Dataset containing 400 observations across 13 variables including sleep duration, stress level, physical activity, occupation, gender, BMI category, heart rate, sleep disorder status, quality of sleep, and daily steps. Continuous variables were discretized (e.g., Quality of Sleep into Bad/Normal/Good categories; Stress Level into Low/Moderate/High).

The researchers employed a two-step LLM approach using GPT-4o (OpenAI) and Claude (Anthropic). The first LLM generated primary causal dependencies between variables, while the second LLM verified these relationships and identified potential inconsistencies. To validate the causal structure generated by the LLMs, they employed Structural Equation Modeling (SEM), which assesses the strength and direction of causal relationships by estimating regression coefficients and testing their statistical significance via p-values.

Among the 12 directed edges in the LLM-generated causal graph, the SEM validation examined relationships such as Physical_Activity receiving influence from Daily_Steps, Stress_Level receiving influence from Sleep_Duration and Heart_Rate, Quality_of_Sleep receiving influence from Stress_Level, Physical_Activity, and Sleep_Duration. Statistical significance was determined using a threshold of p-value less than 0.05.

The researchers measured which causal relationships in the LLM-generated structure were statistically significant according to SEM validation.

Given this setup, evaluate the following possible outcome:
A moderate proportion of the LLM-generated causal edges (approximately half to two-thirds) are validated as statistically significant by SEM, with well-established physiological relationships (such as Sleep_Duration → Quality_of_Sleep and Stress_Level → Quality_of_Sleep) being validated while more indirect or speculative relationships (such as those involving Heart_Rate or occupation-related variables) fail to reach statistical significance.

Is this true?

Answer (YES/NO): NO